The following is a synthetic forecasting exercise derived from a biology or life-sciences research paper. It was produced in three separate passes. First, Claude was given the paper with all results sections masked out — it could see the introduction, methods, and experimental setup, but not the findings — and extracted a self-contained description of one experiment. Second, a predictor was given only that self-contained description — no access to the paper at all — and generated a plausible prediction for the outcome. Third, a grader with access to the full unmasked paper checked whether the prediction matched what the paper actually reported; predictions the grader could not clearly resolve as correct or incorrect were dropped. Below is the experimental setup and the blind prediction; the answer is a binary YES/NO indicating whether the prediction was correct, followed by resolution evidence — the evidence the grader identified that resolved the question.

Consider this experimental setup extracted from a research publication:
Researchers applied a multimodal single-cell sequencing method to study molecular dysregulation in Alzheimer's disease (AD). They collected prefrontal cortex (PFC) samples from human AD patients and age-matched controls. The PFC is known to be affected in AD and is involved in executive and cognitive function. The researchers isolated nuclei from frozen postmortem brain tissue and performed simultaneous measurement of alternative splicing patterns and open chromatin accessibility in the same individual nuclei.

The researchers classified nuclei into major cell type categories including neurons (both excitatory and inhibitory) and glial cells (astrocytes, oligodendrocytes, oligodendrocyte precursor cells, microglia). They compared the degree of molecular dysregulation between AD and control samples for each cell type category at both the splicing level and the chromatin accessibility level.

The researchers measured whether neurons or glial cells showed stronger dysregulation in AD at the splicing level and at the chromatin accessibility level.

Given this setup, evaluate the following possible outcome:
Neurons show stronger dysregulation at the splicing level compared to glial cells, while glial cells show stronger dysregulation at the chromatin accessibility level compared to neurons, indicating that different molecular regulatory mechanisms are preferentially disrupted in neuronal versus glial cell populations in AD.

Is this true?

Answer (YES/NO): NO